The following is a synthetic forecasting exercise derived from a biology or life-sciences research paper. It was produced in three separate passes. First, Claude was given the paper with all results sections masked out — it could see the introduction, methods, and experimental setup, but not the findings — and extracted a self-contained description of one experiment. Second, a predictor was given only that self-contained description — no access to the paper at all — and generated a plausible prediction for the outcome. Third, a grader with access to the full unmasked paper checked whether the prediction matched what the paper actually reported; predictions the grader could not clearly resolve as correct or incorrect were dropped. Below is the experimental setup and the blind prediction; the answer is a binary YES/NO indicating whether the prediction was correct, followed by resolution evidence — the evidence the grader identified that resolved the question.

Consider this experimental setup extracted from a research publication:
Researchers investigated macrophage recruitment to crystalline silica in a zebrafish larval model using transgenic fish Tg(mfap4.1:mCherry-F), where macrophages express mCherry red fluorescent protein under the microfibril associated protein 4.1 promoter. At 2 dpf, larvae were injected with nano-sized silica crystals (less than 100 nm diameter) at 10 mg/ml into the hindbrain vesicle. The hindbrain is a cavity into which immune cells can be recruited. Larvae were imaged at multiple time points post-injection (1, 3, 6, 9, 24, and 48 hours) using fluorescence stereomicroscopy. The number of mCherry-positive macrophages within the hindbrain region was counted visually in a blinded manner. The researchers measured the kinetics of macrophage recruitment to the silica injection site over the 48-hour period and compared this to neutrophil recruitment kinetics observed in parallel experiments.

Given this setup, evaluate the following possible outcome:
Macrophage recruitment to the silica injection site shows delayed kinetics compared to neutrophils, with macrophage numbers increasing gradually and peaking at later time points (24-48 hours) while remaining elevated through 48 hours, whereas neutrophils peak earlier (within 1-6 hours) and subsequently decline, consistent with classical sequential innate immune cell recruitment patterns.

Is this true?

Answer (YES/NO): NO